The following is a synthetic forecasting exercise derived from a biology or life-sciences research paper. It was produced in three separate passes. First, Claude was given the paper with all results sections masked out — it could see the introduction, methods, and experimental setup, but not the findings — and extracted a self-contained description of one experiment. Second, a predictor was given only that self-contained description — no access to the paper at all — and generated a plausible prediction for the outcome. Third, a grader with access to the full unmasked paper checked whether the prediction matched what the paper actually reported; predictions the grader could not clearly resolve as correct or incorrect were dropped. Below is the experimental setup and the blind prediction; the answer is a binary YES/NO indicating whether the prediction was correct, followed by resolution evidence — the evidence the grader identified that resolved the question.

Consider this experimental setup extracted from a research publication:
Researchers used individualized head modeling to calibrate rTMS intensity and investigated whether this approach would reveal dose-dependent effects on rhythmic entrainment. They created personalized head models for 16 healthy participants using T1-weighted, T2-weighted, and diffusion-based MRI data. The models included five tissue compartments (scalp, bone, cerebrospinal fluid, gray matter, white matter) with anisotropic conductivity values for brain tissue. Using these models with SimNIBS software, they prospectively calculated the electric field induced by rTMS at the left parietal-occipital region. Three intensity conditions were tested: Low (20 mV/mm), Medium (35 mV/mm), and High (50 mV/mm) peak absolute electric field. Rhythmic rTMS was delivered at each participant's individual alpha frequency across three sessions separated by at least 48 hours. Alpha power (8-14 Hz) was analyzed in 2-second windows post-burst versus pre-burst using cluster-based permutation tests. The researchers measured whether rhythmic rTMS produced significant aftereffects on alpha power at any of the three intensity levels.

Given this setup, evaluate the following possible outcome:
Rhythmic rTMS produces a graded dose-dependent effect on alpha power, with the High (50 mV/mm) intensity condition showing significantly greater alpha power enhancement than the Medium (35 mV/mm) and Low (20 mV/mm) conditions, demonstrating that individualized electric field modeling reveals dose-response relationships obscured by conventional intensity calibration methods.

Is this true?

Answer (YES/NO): NO